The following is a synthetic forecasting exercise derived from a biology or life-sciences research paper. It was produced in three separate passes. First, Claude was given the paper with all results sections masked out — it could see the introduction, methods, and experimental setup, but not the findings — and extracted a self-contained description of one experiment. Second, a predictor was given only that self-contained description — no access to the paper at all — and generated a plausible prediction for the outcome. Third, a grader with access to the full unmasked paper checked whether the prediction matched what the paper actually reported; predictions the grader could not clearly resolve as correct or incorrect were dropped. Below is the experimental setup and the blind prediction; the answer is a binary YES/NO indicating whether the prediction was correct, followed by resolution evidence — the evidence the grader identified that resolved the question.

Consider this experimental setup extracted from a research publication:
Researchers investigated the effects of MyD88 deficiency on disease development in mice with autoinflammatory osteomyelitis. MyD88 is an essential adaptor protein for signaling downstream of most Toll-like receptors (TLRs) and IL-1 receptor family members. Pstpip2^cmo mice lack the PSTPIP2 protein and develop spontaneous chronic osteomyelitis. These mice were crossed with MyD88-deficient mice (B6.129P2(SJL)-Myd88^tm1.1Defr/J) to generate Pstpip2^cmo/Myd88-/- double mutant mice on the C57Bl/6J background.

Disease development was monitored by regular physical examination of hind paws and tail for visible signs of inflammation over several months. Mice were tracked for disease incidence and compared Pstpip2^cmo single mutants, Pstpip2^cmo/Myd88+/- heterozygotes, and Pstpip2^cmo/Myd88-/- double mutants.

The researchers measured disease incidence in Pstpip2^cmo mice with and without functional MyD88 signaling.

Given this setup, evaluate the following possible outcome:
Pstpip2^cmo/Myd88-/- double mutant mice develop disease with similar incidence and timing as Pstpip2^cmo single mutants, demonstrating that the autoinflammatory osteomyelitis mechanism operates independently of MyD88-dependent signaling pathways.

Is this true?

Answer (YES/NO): NO